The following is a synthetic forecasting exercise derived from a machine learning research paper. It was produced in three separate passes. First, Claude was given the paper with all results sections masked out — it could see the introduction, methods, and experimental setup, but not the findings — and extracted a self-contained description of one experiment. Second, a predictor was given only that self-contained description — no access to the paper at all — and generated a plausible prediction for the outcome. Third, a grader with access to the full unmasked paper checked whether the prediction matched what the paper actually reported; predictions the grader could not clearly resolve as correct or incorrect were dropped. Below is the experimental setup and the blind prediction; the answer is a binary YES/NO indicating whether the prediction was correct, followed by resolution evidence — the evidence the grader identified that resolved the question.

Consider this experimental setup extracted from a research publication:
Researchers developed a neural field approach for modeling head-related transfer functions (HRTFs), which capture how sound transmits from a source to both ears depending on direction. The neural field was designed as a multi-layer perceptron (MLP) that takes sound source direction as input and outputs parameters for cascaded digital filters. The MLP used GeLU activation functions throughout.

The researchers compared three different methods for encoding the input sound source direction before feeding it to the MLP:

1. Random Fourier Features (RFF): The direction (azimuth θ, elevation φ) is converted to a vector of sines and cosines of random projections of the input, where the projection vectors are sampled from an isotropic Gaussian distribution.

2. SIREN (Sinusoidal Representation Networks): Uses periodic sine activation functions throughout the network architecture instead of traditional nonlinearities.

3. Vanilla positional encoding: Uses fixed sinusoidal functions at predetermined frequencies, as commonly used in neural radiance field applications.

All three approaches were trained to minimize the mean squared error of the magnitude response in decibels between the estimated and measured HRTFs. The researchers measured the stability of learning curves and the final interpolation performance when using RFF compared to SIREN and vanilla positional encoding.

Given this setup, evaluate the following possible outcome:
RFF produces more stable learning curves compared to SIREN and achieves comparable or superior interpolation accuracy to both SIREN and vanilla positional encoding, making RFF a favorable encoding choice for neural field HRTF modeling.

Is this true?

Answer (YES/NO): NO